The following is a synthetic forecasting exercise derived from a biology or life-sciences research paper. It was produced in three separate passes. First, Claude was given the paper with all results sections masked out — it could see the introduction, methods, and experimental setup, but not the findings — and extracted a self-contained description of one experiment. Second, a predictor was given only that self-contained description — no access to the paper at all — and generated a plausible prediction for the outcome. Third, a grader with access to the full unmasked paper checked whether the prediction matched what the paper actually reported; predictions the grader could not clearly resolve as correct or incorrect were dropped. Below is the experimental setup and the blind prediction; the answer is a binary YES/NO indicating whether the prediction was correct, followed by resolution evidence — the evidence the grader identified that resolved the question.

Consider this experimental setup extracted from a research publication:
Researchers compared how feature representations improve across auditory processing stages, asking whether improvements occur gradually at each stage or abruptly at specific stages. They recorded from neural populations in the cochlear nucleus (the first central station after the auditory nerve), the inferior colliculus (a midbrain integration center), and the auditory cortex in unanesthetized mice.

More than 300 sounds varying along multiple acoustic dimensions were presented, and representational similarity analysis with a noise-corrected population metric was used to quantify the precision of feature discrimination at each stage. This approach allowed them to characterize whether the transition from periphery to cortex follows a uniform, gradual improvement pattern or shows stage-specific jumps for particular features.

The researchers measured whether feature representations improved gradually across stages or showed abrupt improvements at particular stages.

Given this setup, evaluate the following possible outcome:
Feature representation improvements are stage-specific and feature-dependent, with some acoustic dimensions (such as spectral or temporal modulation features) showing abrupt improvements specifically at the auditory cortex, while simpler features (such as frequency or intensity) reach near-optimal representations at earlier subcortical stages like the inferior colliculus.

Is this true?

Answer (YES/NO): NO